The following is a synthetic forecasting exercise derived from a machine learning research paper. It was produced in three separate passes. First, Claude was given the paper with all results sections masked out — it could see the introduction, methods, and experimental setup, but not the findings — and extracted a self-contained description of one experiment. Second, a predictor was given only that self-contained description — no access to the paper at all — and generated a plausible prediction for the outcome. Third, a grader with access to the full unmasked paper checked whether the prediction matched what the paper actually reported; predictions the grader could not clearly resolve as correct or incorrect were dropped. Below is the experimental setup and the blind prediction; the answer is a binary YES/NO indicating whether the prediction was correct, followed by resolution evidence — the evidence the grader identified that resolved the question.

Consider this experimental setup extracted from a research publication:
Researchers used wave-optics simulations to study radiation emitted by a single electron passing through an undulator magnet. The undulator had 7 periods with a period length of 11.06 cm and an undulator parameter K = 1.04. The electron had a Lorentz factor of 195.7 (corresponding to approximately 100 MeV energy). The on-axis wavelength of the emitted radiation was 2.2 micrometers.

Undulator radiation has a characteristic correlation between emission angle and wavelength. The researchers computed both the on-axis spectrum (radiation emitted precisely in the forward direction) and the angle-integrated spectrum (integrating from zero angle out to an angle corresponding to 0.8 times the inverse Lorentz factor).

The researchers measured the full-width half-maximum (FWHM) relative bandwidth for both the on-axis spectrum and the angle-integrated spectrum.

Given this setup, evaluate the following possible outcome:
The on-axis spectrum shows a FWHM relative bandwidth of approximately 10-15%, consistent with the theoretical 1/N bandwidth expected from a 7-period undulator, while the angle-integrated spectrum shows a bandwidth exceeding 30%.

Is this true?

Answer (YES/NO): YES